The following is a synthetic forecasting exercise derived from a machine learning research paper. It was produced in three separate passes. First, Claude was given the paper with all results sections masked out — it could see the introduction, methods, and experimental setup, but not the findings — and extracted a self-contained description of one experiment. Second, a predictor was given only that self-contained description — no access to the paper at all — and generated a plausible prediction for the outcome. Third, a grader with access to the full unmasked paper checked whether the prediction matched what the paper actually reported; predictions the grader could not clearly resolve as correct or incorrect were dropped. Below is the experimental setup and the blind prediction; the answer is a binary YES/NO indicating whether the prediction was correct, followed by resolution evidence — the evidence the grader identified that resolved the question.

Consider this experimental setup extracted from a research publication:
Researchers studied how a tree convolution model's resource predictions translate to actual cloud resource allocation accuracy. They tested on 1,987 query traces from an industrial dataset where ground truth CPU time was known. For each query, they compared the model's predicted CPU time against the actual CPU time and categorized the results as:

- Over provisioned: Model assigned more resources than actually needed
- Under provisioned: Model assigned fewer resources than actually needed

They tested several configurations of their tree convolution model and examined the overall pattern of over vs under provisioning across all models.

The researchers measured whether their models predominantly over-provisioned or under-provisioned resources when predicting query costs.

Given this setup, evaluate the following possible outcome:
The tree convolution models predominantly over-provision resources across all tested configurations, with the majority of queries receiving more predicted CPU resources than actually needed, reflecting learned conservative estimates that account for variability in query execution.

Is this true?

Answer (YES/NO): NO